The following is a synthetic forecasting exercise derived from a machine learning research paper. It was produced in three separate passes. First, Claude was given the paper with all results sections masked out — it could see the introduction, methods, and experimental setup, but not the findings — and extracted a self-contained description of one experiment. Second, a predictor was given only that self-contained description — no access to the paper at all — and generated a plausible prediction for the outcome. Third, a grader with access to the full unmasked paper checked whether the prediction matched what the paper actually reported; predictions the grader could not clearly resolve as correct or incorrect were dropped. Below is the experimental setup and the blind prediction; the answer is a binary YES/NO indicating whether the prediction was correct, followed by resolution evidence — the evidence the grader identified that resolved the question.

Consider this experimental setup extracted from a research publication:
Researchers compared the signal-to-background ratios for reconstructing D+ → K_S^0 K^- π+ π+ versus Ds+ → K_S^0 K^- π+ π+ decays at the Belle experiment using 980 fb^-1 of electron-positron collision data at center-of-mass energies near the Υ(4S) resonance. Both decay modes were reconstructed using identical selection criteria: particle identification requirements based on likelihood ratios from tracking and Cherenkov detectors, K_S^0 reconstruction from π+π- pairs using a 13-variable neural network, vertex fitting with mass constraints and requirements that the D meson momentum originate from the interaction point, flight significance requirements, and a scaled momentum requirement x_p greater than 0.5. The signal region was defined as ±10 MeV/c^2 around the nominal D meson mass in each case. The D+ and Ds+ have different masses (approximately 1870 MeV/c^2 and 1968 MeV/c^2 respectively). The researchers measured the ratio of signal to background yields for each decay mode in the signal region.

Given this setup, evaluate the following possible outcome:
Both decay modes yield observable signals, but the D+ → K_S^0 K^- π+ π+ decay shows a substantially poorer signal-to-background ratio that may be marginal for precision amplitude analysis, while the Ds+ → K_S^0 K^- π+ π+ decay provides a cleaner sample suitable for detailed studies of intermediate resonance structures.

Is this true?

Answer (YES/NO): NO